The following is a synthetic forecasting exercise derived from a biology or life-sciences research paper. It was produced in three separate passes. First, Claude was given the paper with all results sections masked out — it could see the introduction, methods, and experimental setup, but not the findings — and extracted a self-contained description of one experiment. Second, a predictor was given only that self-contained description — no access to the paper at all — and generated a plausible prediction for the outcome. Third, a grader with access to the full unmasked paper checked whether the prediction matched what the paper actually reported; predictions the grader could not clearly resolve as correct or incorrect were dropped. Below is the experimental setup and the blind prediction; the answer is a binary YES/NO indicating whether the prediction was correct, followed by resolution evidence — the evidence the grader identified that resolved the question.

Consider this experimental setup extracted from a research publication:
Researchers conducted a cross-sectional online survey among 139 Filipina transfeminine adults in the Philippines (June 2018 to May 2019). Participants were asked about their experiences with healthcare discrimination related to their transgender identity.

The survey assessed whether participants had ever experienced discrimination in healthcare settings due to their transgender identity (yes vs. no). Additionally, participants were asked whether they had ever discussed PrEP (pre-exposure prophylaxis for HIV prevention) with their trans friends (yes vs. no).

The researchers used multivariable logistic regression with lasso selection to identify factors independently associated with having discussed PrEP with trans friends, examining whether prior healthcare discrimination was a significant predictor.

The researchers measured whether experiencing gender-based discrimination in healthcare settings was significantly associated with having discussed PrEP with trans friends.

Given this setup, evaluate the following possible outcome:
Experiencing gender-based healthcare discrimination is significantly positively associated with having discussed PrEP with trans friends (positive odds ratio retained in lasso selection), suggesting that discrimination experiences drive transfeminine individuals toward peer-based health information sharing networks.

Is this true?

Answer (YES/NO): YES